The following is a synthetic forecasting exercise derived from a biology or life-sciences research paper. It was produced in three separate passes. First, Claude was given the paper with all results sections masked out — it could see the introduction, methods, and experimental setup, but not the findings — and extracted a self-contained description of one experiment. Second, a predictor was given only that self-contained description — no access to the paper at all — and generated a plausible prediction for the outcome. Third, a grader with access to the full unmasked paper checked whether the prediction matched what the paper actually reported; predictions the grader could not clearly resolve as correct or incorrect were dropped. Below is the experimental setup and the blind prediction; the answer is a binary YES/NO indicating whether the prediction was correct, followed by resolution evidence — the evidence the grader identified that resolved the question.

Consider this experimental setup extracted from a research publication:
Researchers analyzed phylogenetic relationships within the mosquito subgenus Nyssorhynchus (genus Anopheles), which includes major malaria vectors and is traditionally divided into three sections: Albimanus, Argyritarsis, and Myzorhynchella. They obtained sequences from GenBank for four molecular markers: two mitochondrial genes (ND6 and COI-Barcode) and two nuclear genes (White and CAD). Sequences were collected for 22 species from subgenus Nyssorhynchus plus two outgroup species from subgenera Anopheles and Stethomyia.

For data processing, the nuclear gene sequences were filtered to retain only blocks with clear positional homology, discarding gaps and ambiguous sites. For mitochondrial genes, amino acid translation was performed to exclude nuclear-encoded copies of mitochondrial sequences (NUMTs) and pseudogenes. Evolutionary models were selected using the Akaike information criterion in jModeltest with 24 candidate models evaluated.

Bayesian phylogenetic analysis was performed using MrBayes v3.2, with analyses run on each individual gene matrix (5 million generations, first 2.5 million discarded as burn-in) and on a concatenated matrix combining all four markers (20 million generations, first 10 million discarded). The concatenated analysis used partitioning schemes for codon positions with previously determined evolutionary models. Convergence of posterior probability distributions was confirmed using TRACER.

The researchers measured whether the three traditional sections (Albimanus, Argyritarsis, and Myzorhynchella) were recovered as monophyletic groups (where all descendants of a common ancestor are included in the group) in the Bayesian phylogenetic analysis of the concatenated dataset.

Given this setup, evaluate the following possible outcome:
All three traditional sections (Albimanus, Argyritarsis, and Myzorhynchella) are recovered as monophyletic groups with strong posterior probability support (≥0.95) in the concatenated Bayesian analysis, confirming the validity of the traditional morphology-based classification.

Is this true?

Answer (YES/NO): NO